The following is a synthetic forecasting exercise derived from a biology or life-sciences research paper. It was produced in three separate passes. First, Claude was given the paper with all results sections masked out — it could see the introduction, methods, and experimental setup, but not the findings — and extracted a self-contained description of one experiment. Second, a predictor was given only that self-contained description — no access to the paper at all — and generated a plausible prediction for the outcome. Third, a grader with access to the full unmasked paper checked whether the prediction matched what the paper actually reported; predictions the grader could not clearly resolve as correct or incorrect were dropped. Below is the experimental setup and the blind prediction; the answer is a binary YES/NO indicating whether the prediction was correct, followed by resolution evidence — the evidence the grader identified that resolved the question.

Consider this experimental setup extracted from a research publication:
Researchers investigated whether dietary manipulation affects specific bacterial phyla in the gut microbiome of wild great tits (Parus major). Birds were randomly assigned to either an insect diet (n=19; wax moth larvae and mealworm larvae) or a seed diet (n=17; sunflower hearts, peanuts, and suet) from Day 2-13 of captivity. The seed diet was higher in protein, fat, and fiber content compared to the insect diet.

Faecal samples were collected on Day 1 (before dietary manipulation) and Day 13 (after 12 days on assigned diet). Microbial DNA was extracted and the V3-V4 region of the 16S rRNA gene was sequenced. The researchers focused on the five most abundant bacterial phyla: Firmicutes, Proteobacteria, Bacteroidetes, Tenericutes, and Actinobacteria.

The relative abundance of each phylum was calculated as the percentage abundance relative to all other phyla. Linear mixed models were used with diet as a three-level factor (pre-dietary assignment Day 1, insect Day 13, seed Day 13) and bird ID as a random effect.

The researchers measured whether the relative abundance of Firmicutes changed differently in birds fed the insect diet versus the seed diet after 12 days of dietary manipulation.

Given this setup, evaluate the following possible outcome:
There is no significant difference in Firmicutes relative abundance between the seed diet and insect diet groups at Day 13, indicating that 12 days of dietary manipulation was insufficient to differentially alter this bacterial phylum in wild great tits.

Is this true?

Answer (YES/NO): YES